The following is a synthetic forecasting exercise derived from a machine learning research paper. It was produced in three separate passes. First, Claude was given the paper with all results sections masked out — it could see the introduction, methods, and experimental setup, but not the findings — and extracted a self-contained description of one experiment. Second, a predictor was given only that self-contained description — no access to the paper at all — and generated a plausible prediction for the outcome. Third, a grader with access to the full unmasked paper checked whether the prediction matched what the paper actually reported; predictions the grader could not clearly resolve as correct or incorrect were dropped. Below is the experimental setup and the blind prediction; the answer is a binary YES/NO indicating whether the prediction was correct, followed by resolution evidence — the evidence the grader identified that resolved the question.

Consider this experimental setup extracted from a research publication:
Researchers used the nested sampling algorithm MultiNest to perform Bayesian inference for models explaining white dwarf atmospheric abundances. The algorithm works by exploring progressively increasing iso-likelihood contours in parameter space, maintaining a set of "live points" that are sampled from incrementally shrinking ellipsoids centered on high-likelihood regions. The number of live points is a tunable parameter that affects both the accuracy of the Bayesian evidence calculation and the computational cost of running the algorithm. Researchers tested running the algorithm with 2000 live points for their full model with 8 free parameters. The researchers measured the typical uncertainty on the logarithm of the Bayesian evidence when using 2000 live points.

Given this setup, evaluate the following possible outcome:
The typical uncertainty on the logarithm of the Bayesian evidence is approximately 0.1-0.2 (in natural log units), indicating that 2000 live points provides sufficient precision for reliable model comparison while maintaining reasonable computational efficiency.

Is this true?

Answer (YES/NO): YES